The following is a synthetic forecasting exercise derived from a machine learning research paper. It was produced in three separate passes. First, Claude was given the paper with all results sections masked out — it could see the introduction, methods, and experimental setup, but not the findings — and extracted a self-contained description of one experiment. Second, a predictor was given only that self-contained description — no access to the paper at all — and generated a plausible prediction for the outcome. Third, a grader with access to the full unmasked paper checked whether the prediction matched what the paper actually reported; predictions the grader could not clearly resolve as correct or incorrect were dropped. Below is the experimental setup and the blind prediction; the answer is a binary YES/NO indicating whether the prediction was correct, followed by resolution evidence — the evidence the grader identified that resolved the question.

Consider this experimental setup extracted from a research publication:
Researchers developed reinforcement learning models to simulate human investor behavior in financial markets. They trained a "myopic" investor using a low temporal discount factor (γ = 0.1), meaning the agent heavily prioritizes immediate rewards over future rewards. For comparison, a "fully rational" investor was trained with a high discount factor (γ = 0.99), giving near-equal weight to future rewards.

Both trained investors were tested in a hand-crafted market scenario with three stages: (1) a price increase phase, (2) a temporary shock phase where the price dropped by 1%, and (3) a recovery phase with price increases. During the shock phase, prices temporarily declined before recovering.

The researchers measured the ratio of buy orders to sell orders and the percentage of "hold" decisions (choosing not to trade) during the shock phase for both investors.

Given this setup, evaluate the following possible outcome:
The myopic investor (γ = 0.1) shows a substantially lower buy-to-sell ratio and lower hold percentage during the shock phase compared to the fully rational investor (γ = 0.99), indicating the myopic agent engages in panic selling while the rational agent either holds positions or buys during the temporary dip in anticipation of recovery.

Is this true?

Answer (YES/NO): YES